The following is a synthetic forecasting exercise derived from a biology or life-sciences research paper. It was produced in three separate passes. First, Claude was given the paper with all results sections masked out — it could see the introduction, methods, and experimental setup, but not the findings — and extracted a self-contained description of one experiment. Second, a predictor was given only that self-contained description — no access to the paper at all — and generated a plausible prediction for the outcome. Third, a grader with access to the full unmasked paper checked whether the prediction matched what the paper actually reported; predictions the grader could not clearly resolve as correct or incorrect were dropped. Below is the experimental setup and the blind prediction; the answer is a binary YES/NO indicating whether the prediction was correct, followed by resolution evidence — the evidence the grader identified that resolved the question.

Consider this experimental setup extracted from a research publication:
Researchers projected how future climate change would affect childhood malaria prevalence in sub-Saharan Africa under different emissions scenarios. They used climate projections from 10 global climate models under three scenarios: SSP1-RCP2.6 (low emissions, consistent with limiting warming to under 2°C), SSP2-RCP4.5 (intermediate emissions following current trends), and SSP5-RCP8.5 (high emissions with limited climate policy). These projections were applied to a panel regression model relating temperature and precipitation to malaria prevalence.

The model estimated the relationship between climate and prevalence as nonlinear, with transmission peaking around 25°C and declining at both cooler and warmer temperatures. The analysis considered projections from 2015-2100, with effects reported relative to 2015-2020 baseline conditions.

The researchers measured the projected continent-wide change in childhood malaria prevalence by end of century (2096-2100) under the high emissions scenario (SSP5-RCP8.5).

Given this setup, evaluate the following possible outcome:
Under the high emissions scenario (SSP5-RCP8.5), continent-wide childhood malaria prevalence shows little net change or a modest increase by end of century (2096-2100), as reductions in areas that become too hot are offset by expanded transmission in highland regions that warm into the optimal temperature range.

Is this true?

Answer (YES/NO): NO